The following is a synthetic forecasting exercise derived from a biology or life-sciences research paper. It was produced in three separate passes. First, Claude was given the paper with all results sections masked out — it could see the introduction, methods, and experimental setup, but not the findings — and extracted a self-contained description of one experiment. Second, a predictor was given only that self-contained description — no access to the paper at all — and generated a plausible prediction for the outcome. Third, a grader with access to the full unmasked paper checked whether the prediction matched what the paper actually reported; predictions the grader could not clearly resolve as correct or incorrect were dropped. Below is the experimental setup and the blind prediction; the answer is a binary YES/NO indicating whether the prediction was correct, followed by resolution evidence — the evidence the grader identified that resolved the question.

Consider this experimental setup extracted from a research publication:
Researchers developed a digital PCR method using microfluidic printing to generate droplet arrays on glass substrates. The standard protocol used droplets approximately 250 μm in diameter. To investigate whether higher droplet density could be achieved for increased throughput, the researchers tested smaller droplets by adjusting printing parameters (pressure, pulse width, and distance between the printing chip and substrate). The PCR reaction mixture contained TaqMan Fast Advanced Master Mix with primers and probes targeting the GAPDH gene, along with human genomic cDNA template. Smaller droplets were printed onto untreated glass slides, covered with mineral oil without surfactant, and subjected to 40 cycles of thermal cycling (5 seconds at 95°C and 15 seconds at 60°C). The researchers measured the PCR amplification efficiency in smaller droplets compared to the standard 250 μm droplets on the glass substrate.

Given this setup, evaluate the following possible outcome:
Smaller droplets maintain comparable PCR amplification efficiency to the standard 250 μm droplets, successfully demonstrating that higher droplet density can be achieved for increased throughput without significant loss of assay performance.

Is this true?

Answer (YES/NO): NO